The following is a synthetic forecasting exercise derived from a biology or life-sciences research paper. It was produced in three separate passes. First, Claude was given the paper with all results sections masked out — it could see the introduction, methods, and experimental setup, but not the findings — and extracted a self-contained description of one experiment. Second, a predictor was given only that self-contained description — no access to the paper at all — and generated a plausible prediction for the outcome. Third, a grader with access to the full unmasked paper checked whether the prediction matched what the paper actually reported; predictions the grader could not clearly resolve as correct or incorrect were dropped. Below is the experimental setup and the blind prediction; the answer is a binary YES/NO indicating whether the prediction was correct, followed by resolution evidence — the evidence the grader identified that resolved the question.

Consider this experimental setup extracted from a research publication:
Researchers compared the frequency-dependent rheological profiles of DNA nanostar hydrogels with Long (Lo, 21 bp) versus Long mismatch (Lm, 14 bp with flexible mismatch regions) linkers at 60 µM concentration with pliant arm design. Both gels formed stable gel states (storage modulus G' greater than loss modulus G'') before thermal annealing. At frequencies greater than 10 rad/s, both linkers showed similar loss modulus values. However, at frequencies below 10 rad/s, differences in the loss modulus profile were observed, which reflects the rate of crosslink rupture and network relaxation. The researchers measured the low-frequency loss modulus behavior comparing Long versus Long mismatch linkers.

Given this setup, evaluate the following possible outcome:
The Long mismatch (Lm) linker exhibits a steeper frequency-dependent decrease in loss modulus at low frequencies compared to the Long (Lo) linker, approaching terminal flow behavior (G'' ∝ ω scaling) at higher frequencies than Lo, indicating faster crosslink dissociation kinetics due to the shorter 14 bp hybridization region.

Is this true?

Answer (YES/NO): NO